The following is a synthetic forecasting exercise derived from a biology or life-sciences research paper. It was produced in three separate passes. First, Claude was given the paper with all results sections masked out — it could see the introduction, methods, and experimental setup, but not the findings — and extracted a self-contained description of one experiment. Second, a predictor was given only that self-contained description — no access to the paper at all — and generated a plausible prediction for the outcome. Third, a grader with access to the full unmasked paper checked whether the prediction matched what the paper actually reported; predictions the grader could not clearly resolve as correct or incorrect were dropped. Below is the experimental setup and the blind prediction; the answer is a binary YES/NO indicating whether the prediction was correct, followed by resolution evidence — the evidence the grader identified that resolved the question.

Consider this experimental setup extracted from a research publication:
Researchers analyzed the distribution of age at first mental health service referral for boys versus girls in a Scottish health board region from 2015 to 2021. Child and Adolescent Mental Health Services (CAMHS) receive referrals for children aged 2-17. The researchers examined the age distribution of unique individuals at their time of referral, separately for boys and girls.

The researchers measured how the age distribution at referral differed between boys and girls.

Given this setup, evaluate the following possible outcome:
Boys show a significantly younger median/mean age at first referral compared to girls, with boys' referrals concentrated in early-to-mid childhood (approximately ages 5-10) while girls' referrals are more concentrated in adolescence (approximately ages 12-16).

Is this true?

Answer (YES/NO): NO